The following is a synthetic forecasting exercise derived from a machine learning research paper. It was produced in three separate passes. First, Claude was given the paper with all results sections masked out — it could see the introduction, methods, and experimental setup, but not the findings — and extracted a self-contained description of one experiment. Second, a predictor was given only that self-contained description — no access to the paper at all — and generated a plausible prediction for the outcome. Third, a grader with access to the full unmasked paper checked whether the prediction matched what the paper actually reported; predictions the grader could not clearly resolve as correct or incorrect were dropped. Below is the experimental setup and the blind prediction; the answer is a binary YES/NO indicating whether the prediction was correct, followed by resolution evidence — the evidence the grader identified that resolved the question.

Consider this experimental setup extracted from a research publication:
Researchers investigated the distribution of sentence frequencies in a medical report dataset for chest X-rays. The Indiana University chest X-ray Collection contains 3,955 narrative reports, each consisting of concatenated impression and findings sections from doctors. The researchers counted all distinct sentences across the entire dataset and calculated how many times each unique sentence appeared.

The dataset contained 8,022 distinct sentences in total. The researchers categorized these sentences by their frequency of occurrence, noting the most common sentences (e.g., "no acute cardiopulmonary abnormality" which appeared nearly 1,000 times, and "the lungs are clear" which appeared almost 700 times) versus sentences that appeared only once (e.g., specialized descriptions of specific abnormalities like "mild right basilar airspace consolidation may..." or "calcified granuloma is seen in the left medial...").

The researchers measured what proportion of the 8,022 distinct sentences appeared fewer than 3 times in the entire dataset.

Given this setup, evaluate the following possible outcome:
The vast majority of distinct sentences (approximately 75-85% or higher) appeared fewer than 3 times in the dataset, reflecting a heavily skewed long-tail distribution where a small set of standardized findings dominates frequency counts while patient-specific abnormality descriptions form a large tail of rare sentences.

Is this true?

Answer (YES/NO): YES